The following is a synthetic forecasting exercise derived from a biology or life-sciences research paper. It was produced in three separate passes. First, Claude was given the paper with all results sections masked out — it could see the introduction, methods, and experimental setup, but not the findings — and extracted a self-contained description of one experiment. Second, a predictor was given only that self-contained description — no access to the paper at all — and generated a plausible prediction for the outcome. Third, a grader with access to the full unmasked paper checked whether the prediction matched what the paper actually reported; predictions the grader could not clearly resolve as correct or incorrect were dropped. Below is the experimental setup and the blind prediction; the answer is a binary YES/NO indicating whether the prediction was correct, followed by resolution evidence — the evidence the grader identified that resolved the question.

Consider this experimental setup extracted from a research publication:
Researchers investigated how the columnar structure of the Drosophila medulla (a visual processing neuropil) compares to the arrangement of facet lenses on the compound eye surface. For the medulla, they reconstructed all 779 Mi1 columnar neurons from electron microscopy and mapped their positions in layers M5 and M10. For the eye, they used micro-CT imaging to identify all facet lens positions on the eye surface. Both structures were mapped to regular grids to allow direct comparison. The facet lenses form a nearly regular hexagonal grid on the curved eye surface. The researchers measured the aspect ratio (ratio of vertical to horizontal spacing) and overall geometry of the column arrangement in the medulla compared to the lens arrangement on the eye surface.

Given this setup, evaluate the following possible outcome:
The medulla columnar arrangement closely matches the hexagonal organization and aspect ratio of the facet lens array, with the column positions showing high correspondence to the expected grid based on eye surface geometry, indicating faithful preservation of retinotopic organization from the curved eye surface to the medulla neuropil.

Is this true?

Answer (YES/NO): NO